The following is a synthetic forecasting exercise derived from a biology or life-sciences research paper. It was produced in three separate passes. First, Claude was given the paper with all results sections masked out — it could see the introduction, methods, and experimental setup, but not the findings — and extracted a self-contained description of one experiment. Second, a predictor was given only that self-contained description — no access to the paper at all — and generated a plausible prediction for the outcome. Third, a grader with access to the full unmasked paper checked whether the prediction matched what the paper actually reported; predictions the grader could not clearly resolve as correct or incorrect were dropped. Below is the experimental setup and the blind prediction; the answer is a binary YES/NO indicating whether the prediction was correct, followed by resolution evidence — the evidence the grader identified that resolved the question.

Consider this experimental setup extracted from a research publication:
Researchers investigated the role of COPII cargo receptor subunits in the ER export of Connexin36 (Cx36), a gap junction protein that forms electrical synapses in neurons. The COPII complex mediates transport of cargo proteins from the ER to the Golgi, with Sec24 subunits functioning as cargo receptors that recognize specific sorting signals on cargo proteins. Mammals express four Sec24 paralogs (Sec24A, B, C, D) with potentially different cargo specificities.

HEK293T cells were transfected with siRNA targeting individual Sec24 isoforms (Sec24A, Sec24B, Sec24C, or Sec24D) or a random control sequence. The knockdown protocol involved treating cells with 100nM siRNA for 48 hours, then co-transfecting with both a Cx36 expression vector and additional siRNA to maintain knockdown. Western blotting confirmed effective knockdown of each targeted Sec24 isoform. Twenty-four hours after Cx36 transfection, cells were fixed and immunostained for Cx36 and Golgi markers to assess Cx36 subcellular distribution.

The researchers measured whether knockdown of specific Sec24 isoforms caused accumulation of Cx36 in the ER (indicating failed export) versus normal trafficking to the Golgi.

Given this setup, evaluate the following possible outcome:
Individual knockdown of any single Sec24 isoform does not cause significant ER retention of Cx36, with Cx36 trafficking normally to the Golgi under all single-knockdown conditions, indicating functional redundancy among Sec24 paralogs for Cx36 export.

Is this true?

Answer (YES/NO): NO